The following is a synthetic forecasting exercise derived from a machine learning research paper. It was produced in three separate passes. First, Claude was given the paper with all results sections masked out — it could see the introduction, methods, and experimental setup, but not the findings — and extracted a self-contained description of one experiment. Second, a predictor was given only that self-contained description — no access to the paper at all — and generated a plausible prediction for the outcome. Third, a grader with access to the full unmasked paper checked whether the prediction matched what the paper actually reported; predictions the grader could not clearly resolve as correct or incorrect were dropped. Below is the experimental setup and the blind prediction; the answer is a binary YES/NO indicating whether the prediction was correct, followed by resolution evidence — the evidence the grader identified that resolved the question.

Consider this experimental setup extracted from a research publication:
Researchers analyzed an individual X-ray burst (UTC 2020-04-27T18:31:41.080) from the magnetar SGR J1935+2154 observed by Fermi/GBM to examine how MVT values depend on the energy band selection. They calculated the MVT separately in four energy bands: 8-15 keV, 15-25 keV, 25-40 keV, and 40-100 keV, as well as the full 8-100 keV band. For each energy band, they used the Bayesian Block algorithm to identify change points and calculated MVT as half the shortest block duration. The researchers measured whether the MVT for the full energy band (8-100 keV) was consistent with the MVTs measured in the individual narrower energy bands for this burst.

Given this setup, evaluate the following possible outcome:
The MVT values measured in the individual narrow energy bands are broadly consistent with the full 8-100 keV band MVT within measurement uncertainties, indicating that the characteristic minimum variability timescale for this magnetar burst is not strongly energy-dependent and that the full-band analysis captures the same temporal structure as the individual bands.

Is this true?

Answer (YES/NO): NO